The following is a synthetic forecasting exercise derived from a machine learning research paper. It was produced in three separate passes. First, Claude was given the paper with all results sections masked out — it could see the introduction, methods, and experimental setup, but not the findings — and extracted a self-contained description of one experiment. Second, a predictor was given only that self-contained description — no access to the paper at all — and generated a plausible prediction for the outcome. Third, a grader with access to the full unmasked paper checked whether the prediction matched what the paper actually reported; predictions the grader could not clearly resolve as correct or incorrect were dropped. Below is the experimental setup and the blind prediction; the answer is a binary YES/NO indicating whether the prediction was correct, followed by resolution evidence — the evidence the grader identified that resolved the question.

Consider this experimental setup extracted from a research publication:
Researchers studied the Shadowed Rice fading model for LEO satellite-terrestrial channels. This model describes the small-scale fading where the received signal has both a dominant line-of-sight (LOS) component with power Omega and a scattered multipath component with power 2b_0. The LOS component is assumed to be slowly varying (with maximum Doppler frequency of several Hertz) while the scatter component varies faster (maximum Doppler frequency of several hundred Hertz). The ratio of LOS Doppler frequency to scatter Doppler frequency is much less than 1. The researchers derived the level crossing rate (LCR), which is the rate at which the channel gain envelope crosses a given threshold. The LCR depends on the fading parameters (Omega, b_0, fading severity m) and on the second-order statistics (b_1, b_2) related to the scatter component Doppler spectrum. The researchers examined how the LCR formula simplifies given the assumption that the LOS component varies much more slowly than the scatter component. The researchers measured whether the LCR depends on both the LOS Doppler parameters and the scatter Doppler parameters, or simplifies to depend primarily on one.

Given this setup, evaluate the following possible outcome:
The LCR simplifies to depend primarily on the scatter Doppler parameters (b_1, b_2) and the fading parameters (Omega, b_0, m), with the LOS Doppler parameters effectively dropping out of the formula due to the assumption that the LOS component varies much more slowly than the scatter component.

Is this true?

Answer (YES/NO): YES